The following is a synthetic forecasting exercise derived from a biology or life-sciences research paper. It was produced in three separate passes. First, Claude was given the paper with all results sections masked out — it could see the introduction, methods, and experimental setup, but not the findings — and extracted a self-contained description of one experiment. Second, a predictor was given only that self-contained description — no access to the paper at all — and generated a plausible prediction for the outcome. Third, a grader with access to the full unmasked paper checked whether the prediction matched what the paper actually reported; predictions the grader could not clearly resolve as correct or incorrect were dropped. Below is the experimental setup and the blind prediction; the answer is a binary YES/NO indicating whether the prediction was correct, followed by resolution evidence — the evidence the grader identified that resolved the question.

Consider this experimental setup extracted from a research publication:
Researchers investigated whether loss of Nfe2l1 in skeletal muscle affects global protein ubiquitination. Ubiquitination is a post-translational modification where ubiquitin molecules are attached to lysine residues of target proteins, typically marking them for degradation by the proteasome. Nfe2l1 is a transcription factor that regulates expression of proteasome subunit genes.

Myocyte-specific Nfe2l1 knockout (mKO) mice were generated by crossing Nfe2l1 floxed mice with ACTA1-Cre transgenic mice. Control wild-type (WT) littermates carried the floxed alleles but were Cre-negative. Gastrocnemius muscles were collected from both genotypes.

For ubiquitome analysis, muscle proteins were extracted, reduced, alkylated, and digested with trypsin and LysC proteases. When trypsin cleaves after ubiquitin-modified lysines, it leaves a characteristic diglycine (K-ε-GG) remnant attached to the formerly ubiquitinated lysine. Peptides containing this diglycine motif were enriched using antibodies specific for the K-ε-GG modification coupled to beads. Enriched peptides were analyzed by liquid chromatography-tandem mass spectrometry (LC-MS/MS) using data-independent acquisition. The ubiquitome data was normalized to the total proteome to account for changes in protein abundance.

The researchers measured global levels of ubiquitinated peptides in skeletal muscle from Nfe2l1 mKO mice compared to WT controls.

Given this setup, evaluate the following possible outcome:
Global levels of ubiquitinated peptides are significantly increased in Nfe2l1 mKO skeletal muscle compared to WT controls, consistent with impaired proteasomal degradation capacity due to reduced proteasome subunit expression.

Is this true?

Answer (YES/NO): YES